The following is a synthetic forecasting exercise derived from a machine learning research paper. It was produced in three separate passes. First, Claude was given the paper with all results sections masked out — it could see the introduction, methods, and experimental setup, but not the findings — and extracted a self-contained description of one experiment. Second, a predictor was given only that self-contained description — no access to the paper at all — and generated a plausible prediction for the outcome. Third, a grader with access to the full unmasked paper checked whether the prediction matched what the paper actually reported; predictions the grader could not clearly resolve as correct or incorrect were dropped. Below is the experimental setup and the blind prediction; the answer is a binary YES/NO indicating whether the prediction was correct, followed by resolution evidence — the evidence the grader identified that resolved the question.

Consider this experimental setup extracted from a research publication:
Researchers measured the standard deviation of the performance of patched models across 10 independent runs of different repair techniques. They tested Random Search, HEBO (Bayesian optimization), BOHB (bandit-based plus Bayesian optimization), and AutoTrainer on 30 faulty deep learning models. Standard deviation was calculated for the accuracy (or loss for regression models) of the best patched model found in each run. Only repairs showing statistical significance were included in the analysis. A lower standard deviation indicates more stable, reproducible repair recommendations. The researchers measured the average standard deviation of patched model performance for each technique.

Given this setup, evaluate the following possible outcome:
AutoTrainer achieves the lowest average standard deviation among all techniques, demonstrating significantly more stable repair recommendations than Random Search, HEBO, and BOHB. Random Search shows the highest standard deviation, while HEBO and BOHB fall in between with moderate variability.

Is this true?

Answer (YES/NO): YES